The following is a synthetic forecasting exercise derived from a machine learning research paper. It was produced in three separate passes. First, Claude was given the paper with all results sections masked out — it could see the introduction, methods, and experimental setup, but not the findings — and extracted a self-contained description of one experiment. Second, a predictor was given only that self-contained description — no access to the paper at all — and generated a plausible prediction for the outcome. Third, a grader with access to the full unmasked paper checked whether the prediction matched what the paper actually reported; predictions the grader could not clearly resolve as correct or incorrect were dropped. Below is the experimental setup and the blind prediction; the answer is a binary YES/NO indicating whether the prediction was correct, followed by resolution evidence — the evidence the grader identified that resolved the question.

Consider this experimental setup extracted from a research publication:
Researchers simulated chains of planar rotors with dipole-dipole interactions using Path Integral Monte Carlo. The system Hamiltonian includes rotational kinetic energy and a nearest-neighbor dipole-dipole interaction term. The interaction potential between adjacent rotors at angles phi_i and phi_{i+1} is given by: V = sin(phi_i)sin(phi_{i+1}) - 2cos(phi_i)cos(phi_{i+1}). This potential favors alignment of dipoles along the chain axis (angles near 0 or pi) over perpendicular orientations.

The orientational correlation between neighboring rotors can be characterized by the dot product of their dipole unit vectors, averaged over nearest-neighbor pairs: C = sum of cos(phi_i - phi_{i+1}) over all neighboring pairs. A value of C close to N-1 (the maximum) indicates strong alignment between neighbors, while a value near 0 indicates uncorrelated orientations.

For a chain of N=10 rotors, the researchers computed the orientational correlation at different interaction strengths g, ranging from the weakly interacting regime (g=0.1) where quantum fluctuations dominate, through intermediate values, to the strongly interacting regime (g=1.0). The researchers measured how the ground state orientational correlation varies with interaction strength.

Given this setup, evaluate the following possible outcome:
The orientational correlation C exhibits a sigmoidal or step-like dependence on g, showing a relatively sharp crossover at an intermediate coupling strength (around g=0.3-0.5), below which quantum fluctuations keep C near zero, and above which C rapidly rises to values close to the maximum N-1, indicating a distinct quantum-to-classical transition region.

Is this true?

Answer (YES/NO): YES